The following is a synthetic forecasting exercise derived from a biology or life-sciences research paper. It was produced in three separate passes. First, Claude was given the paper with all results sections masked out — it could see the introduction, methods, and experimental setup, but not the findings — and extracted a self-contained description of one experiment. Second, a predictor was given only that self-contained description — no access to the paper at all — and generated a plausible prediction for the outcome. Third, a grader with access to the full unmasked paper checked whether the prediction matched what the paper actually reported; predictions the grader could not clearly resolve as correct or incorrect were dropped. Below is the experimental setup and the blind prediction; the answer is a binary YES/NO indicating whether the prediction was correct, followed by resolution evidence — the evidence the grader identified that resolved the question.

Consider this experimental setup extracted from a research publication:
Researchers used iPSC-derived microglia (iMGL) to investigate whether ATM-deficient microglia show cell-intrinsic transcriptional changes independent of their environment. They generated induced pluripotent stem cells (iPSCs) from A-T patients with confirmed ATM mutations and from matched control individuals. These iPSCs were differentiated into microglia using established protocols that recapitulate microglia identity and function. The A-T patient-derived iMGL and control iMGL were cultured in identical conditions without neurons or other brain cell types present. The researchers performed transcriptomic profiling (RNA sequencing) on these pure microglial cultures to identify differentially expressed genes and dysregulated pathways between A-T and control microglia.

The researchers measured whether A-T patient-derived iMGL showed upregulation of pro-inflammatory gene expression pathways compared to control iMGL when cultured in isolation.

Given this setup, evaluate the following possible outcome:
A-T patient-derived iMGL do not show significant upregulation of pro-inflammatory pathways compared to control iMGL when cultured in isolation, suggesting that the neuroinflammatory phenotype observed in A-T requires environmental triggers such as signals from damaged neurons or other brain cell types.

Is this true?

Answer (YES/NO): NO